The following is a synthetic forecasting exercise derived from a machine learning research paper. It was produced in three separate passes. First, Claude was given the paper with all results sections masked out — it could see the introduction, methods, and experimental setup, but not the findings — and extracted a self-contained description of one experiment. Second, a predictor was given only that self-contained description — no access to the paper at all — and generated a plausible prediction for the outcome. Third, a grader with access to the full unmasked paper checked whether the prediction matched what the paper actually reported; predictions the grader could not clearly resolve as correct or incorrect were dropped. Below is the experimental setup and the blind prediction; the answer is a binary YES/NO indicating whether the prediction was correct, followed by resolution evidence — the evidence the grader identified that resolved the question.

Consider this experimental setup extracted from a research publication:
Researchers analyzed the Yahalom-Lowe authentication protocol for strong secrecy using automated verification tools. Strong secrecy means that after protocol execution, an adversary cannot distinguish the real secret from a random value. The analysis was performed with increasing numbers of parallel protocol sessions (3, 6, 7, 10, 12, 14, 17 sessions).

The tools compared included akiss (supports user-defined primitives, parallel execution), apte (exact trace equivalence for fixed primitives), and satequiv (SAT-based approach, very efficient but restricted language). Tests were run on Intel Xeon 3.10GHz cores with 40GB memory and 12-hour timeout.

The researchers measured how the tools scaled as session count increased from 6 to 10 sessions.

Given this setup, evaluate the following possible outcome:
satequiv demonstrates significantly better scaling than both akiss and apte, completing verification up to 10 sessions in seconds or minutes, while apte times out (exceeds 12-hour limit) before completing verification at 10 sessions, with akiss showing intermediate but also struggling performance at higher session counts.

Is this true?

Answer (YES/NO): YES